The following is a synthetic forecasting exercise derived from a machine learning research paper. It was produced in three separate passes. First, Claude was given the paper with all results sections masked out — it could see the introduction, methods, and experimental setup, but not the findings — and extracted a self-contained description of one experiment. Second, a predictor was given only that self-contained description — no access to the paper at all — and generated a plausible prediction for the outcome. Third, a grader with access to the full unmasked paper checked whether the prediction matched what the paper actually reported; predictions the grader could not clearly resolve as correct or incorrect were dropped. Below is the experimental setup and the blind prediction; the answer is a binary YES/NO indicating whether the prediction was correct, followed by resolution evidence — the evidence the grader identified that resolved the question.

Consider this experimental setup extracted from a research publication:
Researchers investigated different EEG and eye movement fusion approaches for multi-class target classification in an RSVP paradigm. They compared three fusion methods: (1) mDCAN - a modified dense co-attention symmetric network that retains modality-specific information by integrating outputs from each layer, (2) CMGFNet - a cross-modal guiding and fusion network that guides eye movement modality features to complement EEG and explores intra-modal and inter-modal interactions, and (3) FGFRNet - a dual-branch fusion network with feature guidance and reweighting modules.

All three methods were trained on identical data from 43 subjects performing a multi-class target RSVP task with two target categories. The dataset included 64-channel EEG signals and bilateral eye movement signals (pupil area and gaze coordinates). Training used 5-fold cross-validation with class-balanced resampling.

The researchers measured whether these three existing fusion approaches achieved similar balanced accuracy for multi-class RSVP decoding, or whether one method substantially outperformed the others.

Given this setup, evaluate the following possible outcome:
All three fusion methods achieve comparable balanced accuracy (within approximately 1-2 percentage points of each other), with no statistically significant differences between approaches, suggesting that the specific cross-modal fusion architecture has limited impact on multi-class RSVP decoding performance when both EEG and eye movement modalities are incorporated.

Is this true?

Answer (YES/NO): NO